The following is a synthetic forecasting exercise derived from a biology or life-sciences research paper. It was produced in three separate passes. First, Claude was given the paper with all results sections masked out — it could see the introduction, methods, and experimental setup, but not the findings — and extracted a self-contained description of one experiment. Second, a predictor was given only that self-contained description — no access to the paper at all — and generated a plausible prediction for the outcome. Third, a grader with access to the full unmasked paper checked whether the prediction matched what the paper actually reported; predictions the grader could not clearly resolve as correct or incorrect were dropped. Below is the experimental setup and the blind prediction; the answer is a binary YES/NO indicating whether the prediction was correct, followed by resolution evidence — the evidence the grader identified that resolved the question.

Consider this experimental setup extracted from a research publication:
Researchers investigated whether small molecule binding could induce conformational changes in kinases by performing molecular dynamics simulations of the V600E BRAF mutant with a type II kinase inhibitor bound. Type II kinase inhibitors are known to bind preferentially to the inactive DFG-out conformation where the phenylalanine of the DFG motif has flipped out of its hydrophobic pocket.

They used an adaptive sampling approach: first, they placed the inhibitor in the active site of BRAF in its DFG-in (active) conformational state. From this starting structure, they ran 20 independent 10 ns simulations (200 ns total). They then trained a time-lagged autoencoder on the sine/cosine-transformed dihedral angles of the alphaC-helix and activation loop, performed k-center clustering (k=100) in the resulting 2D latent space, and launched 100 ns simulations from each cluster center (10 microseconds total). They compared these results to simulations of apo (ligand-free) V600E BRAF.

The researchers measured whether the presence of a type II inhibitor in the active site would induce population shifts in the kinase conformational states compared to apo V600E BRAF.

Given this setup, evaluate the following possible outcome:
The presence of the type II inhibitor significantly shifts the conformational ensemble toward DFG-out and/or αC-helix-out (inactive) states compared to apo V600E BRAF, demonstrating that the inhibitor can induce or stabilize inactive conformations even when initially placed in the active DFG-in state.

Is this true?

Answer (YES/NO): NO